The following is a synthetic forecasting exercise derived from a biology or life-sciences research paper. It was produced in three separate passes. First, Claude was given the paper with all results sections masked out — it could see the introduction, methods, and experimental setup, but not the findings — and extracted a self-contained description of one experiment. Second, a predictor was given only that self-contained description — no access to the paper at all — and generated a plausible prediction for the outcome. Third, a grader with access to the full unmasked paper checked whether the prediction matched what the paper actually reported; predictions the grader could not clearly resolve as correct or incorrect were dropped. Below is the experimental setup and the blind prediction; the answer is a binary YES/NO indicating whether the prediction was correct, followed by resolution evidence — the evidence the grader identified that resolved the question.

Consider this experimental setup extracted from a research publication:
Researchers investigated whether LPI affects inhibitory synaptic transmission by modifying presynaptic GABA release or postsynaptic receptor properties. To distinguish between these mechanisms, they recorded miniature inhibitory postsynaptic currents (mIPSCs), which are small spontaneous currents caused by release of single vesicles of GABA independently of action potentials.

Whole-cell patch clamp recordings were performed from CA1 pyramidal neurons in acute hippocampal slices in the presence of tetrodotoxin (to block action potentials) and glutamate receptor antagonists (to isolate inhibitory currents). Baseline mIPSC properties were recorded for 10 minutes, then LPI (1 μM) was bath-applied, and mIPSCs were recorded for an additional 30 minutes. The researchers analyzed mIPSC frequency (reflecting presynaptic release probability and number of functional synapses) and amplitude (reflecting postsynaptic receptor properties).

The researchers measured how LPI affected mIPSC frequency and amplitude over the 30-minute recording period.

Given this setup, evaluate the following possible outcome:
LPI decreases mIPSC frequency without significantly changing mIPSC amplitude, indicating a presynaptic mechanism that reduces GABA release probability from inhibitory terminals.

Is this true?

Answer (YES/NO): NO